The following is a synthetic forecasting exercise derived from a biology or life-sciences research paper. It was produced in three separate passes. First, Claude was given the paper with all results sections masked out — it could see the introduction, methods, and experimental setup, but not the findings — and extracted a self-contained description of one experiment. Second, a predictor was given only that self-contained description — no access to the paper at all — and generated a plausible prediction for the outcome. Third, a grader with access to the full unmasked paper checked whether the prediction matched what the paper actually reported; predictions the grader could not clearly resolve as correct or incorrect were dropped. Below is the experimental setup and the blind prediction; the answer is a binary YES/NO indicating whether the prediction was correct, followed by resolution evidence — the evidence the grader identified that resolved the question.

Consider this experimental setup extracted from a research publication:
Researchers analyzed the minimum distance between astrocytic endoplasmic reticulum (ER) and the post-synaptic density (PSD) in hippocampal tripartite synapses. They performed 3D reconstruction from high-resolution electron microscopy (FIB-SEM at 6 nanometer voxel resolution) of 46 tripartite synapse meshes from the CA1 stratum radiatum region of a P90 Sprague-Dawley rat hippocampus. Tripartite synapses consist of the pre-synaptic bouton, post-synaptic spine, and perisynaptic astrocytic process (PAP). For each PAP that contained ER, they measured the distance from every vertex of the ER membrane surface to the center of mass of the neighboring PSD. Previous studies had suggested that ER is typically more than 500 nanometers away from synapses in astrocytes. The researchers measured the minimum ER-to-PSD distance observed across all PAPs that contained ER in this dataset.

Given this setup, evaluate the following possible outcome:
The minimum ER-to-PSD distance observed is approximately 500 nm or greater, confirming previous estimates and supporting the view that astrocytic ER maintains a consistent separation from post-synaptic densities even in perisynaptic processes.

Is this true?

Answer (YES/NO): NO